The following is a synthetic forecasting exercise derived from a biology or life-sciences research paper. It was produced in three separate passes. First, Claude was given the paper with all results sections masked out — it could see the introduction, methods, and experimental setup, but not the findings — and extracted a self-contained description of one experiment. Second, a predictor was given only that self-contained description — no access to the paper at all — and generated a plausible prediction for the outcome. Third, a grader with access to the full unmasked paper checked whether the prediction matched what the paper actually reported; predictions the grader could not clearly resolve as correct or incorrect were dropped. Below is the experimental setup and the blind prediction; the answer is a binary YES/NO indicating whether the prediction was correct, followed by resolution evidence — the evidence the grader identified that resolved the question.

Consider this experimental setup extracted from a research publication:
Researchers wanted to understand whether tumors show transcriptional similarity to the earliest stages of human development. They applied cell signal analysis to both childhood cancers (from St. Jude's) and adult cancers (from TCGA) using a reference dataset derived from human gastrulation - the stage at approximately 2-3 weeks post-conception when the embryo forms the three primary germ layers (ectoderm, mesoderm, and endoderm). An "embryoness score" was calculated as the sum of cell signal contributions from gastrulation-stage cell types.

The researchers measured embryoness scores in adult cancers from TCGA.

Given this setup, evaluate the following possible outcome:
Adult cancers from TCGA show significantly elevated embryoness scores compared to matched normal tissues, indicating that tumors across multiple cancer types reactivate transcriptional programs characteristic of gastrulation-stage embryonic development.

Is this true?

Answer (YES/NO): NO